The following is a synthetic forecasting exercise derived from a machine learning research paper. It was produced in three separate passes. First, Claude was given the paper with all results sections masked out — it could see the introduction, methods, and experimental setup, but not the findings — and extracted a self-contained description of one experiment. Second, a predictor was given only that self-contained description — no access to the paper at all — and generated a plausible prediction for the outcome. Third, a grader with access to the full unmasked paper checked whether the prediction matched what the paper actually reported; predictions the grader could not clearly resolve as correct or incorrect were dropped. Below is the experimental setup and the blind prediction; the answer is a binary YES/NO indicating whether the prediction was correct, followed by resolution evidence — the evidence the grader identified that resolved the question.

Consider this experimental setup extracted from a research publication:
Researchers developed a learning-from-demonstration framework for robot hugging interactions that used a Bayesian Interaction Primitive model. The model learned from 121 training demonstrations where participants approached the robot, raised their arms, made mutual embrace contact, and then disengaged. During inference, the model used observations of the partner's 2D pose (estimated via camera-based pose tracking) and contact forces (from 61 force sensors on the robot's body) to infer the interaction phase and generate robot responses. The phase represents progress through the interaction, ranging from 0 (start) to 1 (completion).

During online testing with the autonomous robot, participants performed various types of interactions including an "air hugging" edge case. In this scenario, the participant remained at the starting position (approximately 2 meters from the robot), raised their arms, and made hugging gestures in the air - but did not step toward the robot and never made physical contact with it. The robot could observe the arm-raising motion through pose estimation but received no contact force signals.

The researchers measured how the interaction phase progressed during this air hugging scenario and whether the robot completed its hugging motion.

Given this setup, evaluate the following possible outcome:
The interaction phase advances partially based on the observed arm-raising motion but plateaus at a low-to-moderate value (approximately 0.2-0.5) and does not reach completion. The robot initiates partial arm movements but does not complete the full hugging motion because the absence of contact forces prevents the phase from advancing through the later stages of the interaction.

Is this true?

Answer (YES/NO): NO